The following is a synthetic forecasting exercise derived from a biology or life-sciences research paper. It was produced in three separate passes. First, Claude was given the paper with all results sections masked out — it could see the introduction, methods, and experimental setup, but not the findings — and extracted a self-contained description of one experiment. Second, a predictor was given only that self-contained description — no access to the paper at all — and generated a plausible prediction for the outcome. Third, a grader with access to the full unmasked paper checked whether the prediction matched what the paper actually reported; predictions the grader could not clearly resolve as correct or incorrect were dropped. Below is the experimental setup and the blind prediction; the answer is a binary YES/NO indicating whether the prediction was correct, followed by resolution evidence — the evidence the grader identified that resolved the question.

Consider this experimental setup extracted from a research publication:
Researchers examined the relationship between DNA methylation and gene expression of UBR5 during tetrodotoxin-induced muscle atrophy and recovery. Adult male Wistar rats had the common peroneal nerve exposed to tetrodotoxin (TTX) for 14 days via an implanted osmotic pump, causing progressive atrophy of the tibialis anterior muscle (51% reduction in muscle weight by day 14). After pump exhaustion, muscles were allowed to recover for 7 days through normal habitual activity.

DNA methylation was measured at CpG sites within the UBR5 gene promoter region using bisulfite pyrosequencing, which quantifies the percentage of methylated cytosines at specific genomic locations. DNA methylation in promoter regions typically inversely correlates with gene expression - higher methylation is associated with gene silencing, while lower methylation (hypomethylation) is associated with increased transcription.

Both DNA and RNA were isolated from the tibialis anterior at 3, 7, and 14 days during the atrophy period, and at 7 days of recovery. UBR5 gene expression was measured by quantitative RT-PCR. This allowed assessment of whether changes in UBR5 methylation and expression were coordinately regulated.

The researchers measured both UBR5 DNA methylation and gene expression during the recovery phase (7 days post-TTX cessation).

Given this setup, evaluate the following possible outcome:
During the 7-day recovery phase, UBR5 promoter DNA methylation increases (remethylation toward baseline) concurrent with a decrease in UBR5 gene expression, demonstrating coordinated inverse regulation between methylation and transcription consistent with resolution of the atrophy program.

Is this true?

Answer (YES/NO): NO